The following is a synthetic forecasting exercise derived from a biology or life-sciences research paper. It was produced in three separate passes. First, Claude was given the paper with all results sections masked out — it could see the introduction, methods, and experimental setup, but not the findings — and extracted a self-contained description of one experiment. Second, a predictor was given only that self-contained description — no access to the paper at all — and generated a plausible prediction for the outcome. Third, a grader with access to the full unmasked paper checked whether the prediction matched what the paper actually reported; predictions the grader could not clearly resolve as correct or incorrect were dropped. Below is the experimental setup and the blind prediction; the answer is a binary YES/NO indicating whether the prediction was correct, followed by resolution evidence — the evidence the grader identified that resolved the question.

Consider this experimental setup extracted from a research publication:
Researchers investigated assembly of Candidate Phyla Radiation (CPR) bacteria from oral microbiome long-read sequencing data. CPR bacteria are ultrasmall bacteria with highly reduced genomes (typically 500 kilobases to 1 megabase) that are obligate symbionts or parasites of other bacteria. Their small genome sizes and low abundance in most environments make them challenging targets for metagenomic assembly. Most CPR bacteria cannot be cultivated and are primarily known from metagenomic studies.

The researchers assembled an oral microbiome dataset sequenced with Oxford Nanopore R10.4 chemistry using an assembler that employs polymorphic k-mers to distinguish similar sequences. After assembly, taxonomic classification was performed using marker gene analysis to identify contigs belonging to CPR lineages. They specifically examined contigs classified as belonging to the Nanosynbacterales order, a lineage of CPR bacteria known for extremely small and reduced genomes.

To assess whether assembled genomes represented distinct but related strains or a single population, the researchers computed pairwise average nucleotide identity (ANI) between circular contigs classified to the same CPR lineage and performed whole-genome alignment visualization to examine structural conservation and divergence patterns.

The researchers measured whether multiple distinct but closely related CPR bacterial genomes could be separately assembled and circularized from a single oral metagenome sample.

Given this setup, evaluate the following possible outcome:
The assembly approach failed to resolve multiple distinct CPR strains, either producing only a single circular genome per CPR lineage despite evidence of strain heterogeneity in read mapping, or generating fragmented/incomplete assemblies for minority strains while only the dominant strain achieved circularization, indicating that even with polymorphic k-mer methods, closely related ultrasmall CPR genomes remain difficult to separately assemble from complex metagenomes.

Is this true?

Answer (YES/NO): NO